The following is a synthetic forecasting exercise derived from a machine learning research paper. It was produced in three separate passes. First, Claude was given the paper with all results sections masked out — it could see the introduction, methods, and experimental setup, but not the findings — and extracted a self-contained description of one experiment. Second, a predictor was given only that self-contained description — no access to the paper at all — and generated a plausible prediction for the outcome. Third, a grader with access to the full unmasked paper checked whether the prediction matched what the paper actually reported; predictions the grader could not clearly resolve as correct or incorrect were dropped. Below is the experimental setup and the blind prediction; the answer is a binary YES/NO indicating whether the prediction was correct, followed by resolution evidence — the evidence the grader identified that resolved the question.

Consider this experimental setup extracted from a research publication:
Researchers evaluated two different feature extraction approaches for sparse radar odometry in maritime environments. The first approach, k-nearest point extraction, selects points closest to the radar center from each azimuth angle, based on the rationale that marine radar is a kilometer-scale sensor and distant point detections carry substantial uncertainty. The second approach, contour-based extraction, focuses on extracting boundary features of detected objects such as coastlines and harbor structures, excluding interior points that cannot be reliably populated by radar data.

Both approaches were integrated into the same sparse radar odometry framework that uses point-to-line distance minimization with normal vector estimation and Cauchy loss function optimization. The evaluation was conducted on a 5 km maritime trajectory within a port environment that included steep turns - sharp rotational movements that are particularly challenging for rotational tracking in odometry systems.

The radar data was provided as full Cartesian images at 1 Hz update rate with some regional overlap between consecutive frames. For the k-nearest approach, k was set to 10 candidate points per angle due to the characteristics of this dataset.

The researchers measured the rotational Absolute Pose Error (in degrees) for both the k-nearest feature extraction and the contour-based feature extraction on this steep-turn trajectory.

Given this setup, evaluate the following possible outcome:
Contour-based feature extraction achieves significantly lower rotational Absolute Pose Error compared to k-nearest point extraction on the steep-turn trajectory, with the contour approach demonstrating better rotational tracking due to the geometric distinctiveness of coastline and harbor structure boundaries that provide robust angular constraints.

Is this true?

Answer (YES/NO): NO